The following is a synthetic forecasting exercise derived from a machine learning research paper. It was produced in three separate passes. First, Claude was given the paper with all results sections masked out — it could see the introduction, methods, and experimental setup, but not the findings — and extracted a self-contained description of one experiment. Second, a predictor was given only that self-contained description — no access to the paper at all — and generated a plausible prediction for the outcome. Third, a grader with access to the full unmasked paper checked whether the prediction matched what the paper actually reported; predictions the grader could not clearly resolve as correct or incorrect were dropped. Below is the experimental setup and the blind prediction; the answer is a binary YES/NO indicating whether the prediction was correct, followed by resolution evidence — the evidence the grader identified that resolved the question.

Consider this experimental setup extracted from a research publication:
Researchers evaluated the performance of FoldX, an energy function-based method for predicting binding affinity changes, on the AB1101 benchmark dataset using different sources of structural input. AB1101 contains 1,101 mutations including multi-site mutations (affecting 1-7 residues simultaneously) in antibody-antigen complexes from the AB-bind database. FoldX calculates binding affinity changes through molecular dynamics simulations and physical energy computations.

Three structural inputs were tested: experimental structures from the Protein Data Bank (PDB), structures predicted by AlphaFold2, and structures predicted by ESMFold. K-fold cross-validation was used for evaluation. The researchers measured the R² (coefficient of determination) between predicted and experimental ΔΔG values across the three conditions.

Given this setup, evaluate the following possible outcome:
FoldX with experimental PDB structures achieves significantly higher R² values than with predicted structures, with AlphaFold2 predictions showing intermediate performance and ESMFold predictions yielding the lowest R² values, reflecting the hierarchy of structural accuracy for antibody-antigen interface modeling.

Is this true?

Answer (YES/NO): NO